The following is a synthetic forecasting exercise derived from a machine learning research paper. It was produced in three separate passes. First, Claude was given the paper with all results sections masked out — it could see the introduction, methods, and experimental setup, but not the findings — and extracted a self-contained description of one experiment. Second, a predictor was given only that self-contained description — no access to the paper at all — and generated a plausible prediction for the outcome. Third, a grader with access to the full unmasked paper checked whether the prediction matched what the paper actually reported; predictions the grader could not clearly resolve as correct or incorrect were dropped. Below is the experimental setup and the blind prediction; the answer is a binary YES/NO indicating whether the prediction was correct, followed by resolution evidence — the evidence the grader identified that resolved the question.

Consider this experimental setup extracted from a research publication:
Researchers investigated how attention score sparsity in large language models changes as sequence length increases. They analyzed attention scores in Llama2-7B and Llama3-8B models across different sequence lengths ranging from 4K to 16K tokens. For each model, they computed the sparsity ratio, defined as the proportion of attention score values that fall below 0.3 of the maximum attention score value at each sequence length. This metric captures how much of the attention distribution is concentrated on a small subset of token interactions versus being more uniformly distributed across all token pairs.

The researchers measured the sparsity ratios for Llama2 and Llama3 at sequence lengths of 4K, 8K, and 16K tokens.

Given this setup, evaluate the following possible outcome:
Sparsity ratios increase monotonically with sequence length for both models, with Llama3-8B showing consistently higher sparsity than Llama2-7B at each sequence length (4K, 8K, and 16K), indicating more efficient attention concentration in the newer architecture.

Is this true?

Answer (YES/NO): NO